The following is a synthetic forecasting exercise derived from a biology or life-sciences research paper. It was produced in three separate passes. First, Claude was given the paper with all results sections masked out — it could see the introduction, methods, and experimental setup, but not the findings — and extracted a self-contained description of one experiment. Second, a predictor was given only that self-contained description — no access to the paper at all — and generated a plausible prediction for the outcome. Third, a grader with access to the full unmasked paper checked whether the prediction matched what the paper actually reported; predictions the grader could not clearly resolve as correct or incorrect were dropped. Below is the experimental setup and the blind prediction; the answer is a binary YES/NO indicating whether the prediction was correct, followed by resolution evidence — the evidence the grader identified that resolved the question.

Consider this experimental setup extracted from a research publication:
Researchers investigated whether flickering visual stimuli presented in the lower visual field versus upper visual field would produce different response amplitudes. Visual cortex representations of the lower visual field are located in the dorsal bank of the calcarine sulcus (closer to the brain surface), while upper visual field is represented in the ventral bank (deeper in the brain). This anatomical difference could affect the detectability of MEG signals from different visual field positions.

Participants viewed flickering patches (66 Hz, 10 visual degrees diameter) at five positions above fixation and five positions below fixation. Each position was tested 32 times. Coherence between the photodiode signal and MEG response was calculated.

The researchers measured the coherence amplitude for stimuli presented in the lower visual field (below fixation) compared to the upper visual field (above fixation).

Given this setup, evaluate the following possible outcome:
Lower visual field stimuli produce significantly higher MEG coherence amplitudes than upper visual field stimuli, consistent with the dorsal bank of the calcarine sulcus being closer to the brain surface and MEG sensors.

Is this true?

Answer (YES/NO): YES